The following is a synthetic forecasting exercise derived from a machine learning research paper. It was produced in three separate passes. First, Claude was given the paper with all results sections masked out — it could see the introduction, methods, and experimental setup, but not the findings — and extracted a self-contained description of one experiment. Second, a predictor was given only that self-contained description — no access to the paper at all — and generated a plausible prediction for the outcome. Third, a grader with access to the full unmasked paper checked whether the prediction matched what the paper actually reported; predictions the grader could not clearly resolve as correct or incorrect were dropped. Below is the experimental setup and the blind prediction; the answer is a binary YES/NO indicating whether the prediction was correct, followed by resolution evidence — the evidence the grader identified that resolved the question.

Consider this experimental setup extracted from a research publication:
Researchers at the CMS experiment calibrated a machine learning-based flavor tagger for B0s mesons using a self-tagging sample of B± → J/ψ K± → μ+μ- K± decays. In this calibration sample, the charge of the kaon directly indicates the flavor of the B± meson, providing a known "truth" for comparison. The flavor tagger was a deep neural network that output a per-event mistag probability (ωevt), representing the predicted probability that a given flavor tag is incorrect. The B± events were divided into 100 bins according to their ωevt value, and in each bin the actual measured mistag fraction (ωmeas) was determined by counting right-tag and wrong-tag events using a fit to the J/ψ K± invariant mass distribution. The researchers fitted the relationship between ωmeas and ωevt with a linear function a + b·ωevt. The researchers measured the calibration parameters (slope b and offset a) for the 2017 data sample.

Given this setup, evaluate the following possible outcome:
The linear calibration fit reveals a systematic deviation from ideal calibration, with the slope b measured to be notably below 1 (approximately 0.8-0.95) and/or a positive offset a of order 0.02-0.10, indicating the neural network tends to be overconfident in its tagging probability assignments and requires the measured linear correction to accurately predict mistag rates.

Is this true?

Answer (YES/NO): NO